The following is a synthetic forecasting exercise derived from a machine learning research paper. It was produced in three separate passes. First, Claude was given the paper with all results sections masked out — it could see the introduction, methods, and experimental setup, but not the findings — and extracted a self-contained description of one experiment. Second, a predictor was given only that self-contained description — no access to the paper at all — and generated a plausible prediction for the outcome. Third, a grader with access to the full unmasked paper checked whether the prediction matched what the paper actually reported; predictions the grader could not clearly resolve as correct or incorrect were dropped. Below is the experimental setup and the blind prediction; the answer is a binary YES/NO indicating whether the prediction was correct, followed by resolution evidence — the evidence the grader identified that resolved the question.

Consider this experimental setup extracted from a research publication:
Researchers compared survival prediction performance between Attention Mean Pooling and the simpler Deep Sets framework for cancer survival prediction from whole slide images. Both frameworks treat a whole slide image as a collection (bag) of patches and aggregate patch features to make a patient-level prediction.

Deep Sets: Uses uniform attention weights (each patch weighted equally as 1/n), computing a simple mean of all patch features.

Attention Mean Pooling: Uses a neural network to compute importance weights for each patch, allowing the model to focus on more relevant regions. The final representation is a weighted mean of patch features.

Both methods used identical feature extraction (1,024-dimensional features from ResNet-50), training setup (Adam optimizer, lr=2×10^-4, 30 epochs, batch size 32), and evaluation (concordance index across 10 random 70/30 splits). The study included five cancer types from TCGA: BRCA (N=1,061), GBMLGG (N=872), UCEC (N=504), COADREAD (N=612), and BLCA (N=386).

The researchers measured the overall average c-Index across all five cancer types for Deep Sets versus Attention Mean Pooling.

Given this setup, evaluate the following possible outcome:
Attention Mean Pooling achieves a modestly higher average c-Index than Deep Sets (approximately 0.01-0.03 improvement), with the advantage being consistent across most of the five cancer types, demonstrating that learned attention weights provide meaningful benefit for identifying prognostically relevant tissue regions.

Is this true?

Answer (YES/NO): NO